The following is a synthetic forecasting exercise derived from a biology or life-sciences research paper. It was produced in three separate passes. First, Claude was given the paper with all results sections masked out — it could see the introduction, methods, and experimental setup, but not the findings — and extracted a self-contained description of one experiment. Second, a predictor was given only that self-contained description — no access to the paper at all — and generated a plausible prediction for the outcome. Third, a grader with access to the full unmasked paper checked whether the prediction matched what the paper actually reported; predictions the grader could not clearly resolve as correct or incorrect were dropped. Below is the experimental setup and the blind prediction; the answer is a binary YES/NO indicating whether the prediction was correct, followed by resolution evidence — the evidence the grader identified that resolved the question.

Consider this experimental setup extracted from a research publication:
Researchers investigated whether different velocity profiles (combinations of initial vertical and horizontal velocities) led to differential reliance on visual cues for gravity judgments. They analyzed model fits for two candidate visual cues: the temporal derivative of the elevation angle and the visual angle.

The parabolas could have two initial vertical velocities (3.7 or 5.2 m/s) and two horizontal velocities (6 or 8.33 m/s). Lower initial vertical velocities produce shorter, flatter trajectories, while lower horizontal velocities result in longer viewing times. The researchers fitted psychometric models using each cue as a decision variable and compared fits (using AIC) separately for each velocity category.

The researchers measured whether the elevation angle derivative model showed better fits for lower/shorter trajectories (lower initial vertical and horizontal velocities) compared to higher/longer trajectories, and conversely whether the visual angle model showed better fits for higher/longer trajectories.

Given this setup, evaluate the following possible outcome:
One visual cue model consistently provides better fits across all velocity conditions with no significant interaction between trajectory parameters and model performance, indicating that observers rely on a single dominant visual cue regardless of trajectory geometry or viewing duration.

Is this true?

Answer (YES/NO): NO